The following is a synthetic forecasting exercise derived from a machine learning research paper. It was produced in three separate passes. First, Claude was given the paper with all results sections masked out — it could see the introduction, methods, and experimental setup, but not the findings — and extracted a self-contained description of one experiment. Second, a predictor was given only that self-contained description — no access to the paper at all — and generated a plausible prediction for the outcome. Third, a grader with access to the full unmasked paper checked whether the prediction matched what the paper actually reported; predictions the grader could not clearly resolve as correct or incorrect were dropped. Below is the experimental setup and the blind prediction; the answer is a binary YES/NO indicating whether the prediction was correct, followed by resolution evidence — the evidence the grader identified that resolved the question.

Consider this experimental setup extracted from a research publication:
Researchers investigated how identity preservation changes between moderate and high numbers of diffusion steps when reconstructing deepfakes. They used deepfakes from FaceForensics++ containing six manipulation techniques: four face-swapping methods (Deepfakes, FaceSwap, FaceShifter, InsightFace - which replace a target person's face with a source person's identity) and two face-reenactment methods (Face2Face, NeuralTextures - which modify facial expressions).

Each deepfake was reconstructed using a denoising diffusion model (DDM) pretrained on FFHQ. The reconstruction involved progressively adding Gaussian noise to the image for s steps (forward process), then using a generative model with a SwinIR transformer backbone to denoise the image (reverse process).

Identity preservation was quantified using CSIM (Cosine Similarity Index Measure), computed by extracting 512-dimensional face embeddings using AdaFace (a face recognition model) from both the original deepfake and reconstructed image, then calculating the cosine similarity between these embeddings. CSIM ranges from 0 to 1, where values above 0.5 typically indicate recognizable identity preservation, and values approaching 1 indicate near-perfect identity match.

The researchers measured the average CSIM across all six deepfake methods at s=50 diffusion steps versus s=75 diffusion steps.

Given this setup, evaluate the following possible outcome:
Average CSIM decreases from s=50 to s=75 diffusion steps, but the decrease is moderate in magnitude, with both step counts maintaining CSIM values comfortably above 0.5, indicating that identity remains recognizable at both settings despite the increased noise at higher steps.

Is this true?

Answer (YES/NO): NO